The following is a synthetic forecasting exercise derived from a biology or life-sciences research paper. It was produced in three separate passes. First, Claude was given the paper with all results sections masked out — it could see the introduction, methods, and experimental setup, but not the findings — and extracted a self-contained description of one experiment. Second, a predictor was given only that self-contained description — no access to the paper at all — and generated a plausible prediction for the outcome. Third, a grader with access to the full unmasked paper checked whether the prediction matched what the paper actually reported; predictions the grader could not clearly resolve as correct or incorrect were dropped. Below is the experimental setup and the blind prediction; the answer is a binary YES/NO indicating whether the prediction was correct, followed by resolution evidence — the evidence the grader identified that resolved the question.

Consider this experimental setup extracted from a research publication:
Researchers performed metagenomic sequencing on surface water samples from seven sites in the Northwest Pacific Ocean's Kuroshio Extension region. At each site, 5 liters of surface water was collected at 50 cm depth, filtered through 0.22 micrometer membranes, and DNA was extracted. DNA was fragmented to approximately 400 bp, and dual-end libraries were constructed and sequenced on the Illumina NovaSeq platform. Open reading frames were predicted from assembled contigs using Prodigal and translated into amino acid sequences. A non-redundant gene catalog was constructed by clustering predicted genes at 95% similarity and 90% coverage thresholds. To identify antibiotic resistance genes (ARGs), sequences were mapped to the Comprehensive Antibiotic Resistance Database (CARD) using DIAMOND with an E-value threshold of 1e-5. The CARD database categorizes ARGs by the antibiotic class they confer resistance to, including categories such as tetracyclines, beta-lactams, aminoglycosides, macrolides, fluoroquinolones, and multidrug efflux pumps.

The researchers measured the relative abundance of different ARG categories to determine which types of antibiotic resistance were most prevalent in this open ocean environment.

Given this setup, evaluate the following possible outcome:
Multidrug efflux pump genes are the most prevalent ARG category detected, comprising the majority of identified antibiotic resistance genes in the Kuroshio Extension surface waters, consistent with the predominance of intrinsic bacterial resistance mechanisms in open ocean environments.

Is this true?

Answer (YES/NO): NO